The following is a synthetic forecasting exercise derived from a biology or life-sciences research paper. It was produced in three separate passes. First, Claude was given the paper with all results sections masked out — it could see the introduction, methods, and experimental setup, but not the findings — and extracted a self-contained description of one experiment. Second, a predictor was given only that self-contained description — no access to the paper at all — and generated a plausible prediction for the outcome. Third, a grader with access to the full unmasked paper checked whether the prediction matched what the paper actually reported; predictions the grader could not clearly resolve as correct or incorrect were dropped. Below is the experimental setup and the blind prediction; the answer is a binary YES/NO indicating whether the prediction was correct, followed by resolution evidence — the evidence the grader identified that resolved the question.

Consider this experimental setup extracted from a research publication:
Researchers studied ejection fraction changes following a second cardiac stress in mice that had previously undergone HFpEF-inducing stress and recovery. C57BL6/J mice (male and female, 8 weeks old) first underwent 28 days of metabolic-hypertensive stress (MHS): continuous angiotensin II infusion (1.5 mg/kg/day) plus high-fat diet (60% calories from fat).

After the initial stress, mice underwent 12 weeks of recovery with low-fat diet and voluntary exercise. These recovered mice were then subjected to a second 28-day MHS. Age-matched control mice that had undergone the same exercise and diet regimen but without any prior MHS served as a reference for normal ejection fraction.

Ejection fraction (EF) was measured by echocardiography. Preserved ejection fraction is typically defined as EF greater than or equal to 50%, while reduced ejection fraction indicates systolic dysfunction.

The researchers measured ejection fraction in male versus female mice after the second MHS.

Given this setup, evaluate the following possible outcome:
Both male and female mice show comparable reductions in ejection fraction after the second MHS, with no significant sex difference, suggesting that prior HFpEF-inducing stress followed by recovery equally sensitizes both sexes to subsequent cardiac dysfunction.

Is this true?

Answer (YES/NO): NO